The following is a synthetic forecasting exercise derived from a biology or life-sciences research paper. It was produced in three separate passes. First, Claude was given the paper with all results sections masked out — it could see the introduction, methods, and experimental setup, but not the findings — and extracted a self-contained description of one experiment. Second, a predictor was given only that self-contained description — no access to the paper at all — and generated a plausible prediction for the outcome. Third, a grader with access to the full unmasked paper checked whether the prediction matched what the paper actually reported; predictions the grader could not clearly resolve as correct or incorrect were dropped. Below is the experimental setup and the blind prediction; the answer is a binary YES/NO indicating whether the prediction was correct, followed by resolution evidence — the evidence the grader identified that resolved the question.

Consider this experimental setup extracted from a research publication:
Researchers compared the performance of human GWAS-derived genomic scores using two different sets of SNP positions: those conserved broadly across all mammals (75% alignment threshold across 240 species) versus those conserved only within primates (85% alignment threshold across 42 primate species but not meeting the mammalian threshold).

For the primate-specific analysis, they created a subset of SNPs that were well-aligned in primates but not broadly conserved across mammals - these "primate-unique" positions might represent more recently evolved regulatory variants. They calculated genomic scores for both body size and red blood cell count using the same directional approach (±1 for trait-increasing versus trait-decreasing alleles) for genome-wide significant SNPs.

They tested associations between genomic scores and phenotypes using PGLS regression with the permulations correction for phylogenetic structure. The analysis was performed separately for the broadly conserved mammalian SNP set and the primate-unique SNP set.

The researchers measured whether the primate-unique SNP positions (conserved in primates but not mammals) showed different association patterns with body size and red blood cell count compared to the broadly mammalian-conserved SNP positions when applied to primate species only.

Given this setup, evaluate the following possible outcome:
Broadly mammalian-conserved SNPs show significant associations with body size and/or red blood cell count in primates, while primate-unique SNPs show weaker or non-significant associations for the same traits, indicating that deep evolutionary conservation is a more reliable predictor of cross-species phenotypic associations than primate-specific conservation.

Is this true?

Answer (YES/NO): NO